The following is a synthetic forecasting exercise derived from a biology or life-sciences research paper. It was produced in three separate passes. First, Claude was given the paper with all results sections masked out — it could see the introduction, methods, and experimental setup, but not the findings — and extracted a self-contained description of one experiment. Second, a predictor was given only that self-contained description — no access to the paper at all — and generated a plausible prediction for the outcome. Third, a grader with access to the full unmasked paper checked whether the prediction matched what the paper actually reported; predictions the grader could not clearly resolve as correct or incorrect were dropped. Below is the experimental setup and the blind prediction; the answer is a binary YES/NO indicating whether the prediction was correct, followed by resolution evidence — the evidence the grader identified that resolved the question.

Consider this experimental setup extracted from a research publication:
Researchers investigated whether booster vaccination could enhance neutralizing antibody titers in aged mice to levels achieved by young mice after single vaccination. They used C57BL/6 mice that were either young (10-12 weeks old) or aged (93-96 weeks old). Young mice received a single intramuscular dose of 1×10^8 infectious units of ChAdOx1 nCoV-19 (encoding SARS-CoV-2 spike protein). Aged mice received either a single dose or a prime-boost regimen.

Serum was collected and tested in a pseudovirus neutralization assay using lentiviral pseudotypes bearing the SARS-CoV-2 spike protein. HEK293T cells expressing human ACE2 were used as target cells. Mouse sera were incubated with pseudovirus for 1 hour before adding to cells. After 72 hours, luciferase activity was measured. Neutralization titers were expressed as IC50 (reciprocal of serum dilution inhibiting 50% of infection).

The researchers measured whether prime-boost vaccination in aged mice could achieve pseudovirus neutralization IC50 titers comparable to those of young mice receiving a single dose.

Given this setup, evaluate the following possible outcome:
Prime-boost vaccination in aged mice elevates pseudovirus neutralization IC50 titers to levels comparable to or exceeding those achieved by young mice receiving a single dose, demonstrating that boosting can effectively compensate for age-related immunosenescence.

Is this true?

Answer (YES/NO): NO